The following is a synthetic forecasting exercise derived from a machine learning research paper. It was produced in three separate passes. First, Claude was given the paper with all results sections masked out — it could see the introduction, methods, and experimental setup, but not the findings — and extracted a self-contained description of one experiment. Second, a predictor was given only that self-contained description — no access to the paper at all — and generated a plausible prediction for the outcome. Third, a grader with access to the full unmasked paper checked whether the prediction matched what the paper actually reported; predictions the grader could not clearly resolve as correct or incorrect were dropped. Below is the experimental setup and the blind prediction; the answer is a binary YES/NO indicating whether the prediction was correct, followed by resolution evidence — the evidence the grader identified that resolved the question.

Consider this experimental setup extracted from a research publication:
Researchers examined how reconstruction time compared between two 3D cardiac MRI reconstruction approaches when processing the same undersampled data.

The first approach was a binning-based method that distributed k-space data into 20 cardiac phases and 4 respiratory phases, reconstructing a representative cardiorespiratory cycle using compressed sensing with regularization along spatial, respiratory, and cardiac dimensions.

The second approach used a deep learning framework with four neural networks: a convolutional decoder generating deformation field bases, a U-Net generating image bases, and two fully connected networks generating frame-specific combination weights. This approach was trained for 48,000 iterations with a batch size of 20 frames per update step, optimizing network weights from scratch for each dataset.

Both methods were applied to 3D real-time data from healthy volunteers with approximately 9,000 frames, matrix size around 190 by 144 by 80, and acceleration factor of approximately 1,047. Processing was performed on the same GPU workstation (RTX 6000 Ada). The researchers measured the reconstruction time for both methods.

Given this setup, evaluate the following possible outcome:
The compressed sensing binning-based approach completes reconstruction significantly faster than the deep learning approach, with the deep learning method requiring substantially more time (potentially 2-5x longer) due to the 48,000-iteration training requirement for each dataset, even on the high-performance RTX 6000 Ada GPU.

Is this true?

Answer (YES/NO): YES